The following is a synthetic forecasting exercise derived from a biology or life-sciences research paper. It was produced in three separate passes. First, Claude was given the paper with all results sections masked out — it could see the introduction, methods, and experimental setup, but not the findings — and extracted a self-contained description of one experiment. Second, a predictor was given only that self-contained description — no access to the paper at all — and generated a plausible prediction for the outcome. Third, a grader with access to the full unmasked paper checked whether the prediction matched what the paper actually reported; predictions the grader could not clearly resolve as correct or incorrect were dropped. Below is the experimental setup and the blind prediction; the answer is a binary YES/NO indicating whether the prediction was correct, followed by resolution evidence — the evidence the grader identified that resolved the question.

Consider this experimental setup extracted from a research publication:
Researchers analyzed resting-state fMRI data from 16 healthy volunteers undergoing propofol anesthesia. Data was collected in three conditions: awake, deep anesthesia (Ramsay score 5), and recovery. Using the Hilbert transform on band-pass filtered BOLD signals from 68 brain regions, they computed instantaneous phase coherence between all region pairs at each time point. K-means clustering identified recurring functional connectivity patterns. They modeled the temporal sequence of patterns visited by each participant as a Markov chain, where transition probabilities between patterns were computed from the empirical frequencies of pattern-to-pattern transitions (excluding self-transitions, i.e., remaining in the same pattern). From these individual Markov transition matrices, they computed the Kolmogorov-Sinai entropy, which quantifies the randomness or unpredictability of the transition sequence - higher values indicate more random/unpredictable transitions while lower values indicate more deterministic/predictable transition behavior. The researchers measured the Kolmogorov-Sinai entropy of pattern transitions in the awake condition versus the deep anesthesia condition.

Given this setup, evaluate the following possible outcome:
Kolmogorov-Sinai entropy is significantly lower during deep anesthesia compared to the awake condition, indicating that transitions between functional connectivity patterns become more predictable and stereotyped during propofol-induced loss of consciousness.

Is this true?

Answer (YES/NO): YES